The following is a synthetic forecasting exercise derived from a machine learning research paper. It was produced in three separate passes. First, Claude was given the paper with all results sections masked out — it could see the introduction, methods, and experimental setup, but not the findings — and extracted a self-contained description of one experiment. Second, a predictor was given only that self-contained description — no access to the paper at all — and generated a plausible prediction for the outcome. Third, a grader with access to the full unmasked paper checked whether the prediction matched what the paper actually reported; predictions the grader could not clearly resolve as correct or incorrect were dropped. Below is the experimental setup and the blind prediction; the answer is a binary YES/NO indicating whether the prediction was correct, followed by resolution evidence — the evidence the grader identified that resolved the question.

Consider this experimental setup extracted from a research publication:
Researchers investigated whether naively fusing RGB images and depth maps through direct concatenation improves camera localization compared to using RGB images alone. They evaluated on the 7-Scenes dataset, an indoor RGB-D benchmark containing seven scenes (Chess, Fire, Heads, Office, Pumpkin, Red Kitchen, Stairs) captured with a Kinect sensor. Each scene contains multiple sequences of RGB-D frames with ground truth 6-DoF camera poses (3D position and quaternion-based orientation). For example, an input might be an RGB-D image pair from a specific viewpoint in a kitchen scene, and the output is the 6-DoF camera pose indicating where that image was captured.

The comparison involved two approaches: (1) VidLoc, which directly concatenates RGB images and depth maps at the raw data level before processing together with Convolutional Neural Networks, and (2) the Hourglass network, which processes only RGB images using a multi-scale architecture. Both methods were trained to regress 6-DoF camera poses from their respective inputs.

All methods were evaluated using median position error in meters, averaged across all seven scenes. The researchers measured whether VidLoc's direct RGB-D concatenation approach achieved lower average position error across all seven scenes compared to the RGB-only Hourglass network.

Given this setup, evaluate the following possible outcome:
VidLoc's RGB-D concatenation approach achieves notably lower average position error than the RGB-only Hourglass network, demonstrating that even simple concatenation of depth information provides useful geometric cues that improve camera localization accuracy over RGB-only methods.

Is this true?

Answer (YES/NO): NO